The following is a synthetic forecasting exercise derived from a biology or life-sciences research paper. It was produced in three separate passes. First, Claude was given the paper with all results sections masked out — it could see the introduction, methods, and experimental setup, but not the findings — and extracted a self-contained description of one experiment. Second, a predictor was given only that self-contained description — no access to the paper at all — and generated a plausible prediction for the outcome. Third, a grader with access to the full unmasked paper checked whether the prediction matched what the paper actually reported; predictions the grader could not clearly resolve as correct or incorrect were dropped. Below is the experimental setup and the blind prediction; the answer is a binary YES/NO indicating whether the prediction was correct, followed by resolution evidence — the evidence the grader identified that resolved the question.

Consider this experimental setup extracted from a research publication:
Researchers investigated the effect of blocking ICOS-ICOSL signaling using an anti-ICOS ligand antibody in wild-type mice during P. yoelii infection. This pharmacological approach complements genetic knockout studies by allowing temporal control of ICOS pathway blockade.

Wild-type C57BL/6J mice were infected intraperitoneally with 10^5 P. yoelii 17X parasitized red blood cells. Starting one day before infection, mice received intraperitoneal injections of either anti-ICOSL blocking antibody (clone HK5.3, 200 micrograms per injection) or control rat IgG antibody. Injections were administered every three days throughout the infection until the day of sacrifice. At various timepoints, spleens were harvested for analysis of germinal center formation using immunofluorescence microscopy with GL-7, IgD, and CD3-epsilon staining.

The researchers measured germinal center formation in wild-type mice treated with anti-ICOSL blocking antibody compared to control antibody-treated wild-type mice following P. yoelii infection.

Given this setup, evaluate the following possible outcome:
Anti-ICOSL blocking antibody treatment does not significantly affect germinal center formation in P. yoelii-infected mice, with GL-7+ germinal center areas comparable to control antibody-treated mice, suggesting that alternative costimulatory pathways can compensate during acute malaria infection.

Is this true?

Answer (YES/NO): NO